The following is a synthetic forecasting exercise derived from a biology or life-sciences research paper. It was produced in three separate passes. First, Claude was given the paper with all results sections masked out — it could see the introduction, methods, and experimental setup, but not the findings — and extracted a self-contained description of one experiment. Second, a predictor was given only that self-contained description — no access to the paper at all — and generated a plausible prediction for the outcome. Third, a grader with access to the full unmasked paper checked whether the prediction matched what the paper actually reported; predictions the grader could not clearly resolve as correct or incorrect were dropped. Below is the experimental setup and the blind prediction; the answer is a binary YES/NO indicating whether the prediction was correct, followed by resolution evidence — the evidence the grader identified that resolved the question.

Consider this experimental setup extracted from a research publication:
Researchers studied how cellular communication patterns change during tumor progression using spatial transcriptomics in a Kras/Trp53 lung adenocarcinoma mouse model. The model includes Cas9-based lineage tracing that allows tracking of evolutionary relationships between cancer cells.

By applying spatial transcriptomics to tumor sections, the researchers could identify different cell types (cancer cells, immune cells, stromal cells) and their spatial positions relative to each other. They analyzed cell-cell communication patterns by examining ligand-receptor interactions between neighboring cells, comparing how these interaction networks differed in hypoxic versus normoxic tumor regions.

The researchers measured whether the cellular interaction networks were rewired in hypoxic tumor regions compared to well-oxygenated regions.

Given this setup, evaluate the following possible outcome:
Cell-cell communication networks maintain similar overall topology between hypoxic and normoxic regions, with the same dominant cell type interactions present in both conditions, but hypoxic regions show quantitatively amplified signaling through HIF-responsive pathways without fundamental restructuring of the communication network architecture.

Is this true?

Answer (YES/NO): NO